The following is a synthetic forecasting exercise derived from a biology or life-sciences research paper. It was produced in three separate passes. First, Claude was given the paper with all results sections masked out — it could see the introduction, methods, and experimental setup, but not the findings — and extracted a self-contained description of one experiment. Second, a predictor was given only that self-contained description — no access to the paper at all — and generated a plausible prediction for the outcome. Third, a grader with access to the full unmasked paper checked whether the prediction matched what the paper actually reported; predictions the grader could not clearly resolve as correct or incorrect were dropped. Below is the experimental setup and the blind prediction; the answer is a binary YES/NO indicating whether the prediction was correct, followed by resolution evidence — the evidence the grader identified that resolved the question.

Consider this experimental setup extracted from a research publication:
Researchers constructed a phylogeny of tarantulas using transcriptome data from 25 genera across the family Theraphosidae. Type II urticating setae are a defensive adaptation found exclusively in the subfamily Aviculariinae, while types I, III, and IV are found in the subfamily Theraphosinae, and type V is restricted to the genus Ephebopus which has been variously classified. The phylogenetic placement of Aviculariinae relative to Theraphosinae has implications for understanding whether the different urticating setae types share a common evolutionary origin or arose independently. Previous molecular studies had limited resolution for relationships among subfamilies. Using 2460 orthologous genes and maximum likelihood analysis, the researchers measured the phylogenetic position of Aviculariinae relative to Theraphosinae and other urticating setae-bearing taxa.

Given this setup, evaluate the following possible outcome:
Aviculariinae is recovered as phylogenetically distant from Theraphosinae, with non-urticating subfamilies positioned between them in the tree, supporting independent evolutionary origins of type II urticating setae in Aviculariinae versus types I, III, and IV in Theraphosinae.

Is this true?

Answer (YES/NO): NO